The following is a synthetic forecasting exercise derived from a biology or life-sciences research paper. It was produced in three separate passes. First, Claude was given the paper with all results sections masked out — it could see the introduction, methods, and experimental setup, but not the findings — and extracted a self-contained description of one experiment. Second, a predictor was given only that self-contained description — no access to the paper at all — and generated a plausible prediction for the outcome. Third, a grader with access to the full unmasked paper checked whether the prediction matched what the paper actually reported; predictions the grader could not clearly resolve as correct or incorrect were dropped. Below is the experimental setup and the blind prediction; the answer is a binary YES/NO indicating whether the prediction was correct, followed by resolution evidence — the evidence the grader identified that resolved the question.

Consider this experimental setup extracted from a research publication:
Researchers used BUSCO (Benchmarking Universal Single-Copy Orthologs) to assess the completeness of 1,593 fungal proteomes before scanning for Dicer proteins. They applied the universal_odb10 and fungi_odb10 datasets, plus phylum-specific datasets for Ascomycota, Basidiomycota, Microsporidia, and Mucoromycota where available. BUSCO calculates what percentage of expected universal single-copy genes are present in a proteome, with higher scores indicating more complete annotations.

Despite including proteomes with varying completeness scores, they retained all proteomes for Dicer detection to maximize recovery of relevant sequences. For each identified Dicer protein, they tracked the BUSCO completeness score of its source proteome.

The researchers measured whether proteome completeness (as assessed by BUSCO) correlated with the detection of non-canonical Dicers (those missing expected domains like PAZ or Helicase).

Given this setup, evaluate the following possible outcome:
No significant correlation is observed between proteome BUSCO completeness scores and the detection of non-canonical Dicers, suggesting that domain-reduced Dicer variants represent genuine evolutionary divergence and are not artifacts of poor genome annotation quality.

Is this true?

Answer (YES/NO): YES